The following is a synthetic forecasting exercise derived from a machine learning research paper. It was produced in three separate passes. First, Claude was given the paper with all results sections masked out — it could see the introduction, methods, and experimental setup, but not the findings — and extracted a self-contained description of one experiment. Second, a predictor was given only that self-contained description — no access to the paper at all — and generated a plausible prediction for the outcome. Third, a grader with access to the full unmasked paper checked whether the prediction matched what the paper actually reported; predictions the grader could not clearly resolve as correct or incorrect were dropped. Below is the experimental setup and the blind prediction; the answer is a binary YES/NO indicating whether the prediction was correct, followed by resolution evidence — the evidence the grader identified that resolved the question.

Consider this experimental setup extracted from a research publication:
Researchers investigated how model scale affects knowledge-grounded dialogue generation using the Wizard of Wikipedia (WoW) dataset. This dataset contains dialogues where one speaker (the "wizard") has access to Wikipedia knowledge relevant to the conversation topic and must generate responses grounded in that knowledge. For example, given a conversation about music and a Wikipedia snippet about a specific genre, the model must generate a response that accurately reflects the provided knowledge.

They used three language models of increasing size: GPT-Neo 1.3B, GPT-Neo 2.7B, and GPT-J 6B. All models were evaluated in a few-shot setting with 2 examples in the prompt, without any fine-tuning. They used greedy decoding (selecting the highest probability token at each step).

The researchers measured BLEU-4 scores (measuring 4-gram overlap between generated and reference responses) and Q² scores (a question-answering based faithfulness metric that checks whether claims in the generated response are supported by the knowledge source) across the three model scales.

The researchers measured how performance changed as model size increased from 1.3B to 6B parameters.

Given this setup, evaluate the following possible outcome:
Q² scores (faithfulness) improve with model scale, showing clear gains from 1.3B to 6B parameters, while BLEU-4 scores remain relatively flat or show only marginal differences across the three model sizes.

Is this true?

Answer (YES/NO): NO